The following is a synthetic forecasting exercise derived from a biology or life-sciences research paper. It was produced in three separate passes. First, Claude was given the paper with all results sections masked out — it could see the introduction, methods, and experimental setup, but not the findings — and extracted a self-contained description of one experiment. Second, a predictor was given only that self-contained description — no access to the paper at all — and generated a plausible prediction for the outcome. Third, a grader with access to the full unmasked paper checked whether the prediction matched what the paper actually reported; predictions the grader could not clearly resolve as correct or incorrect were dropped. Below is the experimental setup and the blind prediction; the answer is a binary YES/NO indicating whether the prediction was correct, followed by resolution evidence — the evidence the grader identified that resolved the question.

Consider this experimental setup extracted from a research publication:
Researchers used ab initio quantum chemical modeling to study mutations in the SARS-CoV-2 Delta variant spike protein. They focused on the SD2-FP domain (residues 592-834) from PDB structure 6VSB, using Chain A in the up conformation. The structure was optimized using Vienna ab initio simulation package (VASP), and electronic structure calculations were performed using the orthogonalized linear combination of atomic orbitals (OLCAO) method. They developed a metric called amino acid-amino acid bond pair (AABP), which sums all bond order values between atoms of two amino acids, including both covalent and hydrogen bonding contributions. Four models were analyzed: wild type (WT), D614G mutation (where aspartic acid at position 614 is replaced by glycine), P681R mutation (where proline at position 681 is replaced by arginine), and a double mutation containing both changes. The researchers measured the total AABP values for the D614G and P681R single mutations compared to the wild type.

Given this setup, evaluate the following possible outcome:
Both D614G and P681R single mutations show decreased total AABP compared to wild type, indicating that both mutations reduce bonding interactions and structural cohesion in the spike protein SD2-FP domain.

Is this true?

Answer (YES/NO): YES